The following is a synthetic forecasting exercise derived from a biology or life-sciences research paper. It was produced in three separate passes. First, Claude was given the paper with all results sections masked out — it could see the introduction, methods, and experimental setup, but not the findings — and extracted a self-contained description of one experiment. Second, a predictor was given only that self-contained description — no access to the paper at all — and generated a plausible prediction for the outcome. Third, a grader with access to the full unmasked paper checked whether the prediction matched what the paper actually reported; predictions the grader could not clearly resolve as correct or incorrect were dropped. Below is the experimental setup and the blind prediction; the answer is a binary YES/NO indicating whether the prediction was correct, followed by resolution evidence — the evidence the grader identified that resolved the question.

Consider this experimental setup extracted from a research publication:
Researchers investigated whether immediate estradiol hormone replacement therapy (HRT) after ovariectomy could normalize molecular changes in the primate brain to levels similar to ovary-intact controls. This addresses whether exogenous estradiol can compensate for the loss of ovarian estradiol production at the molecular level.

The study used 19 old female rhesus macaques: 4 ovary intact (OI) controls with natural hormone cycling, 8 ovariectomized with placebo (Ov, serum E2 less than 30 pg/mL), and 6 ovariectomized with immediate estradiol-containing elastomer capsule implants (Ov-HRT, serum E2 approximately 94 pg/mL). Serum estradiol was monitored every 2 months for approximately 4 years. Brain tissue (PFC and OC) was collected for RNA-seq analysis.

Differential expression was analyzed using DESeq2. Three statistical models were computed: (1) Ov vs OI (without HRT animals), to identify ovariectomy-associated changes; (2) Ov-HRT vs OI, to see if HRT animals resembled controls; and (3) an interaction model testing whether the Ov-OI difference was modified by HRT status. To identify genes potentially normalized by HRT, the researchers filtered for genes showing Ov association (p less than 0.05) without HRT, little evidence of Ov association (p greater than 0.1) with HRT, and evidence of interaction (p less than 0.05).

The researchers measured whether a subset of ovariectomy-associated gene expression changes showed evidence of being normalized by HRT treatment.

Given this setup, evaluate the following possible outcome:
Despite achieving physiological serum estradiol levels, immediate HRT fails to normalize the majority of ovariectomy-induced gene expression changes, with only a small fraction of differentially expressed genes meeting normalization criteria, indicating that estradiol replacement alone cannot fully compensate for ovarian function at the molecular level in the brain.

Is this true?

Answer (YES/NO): YES